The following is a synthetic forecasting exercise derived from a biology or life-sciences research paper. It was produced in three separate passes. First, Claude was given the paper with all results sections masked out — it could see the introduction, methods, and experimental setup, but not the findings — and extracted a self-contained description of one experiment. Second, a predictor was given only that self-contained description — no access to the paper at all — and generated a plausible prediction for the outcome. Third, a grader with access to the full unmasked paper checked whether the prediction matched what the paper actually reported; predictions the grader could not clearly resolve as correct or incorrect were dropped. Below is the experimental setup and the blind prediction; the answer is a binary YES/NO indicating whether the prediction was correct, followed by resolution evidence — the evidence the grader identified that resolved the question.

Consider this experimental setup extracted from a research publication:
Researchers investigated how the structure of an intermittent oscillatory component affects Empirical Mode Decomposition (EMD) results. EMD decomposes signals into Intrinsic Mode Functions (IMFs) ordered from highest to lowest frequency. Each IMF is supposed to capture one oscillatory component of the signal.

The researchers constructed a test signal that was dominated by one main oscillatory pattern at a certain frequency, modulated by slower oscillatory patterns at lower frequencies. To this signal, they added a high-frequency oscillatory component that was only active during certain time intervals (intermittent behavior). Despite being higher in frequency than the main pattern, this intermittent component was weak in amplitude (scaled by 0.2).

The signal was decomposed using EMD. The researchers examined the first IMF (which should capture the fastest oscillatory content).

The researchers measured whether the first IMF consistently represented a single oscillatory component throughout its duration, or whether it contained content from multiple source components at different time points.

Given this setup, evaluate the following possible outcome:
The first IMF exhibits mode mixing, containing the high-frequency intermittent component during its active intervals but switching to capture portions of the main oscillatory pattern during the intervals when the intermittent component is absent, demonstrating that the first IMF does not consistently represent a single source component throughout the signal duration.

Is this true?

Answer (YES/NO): YES